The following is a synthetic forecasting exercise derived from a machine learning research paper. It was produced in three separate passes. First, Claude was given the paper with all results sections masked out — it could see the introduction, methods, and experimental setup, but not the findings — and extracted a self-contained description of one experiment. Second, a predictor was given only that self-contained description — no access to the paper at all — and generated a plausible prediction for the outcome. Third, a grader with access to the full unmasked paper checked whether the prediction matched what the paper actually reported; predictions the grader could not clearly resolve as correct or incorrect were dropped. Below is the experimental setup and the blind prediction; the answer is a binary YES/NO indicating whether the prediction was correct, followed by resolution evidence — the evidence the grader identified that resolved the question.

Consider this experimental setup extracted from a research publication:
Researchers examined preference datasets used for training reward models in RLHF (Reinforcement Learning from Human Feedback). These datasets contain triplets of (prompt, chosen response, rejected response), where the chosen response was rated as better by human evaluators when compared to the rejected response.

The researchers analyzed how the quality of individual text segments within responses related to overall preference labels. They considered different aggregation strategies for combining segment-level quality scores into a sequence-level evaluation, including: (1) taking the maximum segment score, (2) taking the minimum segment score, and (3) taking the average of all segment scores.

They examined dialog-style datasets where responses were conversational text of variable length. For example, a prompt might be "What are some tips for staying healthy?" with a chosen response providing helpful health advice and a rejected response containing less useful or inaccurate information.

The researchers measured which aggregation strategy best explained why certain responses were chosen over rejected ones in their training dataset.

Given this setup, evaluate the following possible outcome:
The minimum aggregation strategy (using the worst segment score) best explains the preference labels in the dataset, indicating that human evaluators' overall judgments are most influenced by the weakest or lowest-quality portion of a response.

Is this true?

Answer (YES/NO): NO